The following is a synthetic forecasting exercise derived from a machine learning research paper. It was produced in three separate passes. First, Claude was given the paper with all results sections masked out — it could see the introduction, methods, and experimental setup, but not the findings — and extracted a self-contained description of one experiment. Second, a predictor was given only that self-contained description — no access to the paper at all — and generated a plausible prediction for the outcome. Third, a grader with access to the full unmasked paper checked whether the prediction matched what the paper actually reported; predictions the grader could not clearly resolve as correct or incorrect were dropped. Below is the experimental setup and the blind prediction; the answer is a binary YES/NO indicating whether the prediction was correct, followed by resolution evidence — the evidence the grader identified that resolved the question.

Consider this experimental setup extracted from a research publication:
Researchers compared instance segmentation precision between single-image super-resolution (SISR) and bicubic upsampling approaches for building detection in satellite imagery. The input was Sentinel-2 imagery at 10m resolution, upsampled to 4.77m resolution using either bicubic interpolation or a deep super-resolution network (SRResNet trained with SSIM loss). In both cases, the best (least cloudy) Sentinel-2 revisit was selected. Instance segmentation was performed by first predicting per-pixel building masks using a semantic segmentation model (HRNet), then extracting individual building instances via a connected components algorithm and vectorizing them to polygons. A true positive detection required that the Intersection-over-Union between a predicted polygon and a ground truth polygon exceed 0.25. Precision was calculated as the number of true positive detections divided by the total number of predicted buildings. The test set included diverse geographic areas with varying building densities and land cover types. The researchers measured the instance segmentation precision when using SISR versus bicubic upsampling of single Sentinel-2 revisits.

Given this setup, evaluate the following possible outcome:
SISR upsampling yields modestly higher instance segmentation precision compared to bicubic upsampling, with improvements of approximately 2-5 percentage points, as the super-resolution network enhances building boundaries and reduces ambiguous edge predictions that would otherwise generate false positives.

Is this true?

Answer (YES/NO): NO